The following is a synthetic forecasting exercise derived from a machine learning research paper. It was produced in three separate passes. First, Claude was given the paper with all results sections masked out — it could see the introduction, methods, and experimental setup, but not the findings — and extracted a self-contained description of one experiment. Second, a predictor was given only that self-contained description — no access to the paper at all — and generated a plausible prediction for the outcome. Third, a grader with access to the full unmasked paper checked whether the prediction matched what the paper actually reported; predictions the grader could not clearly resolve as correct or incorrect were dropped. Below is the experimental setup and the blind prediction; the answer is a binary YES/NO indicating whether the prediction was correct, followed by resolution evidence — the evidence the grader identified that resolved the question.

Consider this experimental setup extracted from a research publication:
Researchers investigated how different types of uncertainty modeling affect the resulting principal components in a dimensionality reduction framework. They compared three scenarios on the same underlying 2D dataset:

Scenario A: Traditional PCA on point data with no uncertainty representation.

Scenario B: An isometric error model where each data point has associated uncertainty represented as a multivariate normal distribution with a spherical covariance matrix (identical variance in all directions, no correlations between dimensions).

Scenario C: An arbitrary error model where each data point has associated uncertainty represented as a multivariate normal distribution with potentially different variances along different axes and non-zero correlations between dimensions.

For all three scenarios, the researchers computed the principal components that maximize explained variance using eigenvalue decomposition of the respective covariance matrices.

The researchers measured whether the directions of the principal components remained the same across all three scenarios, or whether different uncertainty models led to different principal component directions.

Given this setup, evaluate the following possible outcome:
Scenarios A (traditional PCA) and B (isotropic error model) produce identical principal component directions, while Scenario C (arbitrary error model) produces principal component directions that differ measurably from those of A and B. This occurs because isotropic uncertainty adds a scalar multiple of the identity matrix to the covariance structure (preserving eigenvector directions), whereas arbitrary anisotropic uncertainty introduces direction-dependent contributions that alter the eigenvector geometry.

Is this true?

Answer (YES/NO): YES